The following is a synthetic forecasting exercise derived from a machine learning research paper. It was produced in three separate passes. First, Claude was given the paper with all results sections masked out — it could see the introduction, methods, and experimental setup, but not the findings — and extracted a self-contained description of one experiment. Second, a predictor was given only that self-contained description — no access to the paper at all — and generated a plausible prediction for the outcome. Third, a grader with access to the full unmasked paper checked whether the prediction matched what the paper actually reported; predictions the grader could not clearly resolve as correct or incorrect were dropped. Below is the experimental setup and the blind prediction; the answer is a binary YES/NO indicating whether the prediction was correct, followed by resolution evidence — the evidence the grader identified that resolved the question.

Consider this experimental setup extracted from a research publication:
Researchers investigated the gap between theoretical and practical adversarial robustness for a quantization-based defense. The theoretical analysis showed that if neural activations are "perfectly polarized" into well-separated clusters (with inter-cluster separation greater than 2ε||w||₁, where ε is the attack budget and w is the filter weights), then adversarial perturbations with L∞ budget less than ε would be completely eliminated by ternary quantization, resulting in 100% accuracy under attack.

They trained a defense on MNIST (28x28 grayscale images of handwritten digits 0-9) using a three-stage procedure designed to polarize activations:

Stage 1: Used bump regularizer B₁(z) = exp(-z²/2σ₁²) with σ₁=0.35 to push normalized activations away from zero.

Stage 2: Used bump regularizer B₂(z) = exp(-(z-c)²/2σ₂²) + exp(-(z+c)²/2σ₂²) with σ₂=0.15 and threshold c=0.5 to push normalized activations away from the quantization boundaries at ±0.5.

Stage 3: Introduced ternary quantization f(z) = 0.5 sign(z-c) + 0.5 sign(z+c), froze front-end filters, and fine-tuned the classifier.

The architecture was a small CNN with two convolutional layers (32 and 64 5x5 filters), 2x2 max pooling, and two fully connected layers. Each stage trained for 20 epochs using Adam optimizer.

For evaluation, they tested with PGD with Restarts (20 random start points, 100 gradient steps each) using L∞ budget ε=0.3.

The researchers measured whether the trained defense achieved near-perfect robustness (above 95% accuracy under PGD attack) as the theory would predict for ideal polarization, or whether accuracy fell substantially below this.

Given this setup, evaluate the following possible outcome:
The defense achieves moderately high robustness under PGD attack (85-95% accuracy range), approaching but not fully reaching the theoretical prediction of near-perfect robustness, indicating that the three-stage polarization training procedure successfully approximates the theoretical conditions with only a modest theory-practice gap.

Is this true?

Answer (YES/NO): NO